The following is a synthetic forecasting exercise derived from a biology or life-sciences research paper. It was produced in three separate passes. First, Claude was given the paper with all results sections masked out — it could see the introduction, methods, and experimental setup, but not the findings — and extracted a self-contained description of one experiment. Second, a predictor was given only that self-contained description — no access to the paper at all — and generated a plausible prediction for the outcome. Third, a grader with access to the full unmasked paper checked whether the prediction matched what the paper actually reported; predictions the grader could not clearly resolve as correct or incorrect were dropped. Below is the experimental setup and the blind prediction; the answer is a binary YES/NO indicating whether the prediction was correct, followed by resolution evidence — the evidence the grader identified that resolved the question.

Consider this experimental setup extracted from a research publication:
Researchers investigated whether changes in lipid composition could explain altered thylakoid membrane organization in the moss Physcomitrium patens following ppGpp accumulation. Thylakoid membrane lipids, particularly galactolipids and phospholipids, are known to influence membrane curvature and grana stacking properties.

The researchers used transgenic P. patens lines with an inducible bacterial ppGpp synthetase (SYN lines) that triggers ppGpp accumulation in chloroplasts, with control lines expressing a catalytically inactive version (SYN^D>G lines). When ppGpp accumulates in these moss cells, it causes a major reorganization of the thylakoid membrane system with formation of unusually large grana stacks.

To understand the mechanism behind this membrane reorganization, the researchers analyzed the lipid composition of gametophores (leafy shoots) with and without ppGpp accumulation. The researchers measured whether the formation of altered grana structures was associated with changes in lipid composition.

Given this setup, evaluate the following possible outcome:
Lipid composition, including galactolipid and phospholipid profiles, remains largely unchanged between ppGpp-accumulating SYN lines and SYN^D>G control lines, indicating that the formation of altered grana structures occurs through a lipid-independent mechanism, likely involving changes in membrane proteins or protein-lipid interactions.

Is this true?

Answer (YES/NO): YES